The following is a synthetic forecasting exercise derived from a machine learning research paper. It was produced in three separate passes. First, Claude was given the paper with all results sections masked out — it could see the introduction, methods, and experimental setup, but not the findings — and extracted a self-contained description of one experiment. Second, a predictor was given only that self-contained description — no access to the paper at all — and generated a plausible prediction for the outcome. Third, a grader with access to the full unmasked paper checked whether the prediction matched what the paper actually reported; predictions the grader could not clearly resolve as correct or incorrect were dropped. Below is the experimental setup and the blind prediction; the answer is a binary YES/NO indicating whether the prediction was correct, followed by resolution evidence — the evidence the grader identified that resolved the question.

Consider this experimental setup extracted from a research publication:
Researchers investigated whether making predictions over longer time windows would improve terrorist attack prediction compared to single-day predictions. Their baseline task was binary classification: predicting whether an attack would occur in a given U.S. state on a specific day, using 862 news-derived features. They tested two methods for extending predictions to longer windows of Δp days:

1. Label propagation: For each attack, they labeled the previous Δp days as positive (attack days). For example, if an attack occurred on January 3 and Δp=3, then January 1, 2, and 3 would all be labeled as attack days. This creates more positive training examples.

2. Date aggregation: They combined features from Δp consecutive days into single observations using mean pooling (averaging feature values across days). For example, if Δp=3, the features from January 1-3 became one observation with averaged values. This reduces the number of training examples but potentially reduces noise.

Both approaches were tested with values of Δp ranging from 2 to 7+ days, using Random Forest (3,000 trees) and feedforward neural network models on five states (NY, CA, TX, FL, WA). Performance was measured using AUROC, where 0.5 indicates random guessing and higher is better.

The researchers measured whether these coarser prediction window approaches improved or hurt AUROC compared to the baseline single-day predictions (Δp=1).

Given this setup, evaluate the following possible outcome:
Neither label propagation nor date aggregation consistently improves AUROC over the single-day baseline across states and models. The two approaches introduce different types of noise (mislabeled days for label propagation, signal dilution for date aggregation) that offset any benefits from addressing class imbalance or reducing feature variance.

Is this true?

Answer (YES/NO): YES